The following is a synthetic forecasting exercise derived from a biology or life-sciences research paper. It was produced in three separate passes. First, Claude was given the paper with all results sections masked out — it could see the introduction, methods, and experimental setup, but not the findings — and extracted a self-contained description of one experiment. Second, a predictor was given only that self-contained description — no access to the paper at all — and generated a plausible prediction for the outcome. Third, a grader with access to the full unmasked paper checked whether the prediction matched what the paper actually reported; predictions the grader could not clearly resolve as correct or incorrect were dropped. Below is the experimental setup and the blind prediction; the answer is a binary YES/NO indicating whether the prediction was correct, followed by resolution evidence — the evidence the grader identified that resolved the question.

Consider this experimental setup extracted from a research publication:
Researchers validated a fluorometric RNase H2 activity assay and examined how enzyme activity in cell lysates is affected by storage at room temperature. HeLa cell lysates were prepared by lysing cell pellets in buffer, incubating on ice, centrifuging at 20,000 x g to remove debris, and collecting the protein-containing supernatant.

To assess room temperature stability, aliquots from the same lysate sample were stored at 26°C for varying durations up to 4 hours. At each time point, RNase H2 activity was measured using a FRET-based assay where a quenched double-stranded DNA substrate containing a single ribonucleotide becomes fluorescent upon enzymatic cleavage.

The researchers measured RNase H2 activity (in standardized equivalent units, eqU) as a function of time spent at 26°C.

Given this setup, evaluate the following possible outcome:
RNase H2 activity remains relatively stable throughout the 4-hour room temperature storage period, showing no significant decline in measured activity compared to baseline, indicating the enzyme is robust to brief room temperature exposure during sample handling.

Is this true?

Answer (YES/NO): NO